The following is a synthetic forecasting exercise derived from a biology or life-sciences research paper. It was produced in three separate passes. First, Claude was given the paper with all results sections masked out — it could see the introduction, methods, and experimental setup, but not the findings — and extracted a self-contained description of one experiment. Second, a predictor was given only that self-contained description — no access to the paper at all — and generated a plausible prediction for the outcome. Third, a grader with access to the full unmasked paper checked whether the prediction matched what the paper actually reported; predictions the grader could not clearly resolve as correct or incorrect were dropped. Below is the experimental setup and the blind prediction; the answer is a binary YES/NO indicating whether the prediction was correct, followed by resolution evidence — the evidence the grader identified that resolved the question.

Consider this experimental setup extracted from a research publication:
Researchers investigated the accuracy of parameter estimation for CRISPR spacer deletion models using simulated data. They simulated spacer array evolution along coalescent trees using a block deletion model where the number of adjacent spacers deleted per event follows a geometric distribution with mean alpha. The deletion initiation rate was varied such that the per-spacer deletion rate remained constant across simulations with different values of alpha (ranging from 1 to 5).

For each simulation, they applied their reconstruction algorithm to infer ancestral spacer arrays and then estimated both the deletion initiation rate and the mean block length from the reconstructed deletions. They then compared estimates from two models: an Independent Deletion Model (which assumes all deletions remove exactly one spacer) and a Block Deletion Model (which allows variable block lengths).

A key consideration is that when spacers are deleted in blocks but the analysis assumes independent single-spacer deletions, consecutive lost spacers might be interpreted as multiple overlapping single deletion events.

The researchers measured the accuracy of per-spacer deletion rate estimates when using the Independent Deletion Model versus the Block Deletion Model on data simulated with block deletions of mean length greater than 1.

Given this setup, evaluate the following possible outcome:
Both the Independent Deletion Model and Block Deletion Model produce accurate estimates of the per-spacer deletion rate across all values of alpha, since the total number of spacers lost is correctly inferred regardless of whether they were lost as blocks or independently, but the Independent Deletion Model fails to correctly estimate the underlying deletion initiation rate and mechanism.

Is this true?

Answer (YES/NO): NO